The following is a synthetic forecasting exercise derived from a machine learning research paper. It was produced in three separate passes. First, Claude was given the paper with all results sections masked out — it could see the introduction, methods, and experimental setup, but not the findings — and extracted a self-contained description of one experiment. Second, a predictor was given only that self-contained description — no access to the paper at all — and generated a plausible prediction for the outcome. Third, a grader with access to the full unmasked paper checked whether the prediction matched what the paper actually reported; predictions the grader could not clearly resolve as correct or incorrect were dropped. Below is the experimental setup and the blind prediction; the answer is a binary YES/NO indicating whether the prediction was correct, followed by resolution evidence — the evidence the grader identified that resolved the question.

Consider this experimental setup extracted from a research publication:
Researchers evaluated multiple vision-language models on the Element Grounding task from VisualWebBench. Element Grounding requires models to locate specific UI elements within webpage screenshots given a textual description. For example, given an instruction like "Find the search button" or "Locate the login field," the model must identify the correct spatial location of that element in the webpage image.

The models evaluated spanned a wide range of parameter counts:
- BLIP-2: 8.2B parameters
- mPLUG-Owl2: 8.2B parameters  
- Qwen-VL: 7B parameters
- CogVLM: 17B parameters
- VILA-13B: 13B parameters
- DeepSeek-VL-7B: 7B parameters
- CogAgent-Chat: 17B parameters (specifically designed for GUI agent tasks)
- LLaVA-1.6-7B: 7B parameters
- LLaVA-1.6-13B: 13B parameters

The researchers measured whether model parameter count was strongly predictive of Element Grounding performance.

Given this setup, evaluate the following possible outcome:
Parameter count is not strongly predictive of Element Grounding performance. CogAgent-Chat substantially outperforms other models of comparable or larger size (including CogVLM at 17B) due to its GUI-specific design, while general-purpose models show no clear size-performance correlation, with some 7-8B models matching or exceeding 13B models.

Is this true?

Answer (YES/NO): YES